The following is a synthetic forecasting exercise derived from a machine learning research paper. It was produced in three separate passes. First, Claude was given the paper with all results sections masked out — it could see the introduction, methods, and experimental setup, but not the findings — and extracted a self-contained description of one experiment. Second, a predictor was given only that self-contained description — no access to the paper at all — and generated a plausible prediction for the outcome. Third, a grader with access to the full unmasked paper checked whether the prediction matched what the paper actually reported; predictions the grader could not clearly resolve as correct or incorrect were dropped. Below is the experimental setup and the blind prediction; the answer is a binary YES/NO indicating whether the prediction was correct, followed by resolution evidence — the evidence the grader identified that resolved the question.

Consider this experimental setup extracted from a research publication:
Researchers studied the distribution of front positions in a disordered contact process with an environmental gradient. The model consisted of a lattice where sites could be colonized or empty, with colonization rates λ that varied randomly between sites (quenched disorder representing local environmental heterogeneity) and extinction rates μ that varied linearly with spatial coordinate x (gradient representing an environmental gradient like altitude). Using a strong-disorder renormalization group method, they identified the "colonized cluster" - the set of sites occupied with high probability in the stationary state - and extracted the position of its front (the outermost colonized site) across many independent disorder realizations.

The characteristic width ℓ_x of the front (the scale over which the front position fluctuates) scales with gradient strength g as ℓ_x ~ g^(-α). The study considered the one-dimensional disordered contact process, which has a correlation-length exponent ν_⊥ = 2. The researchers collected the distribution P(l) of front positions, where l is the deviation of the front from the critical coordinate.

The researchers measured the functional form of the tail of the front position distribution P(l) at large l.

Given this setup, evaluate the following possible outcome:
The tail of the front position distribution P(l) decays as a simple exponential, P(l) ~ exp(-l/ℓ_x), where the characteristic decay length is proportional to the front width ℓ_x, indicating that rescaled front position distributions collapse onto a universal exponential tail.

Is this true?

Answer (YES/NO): NO